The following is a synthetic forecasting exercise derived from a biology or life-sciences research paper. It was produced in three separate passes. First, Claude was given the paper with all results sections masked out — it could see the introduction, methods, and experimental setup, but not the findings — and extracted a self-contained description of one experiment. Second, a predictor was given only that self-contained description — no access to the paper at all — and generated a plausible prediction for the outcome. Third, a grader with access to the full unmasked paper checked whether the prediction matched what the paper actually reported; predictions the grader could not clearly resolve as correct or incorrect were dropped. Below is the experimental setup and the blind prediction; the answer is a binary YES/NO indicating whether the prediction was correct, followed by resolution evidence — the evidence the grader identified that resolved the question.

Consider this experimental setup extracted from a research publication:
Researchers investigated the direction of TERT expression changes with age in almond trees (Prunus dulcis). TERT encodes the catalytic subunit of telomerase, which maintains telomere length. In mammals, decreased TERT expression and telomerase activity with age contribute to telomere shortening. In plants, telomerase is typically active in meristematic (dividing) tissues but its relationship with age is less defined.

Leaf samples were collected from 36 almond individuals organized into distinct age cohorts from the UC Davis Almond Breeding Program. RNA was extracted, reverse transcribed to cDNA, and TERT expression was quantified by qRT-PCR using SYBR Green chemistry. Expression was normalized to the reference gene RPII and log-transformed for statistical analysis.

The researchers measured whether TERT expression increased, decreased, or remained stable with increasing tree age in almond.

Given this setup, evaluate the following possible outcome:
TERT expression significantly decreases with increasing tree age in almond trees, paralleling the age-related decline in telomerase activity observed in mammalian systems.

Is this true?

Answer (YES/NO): YES